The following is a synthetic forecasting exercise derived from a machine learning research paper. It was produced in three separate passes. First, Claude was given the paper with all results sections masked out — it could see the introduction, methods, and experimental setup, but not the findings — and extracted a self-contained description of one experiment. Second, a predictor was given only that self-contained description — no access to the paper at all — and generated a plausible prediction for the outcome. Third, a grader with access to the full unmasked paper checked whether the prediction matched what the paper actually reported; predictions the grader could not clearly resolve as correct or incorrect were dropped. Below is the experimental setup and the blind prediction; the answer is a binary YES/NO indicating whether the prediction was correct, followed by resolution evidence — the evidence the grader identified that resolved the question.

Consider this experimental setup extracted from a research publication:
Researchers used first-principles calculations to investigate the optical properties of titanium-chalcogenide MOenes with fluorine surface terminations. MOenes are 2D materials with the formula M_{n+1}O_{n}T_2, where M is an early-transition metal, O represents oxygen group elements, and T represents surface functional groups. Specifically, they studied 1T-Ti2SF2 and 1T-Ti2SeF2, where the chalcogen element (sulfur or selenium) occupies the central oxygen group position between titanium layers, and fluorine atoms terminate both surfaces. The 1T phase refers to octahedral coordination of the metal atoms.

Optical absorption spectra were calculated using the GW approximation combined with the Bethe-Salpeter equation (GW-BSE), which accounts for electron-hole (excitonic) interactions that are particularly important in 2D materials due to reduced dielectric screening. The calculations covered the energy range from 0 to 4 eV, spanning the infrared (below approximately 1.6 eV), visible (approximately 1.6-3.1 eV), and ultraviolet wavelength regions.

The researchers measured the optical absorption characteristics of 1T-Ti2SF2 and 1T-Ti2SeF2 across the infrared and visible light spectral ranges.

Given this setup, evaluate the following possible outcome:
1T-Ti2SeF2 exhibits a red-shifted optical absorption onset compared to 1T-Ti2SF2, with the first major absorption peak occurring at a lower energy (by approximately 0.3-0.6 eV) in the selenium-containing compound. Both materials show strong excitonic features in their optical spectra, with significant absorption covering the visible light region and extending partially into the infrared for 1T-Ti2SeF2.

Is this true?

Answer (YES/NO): NO